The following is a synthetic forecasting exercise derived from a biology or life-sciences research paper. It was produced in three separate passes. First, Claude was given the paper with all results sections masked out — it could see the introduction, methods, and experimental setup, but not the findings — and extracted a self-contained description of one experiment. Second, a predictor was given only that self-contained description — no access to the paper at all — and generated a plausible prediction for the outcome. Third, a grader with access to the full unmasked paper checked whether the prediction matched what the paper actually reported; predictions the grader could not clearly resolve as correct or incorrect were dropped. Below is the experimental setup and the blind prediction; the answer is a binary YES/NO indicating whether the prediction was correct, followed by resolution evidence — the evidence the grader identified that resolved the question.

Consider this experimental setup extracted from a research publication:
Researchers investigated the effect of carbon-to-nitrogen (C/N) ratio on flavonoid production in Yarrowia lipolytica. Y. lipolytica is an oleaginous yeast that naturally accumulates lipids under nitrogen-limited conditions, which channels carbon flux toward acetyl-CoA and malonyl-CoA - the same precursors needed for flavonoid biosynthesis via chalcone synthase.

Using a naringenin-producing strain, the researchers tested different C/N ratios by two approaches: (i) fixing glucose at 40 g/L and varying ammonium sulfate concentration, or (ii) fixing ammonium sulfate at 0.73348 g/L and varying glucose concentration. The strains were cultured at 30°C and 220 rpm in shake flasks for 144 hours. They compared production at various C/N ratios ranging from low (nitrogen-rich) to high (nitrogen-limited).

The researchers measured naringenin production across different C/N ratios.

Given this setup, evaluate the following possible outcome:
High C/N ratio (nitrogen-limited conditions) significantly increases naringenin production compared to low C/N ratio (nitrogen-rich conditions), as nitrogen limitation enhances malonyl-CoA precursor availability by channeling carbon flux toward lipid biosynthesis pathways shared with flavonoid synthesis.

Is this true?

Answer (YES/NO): NO